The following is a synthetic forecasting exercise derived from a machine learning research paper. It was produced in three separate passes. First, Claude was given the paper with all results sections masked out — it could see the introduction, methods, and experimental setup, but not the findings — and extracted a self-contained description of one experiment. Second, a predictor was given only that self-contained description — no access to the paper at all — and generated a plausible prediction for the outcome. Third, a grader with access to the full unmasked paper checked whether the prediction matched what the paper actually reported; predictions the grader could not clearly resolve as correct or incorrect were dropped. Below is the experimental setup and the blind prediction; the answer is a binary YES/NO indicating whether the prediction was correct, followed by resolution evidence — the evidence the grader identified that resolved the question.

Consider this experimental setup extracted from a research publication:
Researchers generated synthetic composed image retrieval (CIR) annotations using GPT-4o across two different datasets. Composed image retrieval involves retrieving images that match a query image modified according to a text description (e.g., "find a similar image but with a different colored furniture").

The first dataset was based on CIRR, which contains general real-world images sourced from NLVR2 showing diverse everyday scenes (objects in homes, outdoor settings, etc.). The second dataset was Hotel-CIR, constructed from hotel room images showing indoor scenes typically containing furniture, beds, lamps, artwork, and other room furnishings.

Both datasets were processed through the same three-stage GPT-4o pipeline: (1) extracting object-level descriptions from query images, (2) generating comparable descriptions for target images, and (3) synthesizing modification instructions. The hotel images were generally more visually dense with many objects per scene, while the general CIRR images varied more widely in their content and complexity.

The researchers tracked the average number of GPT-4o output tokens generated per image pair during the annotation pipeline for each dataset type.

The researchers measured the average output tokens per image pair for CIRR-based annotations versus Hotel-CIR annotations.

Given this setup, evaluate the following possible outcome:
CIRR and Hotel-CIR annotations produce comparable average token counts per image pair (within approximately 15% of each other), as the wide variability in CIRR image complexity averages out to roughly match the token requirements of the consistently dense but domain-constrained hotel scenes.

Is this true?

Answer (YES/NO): NO